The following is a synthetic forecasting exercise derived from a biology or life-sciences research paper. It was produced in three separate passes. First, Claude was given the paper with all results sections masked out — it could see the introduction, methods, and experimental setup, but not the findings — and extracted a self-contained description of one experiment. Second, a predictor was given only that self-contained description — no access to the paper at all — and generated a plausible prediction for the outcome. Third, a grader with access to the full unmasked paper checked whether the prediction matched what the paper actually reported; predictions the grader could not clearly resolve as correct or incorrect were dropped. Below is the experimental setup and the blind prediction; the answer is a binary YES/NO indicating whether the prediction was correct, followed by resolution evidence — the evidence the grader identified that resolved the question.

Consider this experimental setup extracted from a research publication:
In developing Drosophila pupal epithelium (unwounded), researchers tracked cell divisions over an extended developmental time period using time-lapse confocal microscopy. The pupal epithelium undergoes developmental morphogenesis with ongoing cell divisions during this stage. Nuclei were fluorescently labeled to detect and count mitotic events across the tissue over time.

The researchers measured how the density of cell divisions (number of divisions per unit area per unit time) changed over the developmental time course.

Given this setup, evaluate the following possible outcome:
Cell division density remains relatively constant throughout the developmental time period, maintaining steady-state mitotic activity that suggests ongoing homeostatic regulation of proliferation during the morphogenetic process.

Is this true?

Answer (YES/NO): NO